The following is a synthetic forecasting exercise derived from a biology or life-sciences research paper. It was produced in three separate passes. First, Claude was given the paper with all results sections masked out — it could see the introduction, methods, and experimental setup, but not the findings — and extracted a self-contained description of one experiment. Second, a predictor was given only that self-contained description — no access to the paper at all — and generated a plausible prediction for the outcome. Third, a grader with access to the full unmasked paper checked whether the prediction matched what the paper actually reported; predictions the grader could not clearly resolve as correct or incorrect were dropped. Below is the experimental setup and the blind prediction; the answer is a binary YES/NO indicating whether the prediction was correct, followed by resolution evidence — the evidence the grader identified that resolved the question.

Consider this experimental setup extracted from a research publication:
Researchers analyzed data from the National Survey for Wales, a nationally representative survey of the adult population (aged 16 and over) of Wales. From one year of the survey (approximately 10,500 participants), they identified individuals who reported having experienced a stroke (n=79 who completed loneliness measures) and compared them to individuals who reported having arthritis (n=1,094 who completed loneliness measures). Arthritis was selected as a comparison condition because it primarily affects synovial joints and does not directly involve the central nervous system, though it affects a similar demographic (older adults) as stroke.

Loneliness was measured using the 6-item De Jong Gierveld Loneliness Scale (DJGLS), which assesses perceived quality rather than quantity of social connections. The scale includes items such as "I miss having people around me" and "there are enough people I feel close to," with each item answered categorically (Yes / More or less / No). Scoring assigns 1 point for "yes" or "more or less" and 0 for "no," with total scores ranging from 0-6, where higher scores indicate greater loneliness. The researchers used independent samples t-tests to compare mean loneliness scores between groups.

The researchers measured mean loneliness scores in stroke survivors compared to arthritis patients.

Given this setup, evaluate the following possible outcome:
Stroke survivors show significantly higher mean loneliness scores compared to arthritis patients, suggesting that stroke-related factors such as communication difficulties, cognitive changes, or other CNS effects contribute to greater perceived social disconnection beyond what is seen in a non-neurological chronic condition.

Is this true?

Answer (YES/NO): NO